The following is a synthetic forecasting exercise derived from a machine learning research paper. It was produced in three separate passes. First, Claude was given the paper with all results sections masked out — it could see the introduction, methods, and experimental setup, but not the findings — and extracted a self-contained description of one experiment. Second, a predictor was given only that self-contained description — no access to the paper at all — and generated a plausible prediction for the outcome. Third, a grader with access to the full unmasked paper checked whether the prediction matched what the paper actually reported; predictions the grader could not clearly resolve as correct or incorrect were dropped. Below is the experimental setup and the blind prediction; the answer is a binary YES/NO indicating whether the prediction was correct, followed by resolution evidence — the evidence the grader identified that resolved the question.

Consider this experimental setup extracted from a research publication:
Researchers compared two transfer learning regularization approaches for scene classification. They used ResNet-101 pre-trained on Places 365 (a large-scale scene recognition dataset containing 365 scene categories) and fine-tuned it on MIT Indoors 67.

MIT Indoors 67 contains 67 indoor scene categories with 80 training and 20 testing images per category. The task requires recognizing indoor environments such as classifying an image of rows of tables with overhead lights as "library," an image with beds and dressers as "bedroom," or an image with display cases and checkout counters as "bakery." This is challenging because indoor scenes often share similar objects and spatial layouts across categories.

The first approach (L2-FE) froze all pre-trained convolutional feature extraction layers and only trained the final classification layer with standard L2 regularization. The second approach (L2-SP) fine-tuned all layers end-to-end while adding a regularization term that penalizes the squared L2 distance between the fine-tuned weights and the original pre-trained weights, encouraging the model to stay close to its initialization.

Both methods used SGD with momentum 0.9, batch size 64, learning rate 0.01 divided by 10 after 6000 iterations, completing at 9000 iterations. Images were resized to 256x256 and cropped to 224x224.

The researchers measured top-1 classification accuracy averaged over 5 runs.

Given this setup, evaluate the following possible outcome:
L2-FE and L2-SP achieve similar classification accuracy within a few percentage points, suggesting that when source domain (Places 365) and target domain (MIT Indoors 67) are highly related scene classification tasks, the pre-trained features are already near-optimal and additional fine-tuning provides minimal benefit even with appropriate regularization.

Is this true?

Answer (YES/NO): NO